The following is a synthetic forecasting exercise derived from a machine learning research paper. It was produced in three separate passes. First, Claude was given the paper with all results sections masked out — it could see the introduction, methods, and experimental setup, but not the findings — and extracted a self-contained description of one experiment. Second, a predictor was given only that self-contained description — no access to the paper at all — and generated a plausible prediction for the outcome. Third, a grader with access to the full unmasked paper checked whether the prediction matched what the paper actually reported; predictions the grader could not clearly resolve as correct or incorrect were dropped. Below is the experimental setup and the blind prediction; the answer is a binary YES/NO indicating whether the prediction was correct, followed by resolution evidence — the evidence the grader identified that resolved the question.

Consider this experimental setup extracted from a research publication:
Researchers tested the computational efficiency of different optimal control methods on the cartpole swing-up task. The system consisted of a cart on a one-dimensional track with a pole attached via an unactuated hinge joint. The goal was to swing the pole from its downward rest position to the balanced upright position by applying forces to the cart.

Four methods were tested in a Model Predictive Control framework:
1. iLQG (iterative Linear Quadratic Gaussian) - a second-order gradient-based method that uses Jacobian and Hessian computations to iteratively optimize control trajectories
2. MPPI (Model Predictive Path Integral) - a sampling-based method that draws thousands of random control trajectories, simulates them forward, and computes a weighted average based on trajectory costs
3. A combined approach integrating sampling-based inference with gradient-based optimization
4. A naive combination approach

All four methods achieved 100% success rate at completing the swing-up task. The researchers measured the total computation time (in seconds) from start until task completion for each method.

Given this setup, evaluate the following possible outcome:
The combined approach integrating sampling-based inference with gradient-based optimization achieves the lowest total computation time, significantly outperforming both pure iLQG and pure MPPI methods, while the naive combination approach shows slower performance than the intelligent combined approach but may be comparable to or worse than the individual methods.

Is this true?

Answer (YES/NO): NO